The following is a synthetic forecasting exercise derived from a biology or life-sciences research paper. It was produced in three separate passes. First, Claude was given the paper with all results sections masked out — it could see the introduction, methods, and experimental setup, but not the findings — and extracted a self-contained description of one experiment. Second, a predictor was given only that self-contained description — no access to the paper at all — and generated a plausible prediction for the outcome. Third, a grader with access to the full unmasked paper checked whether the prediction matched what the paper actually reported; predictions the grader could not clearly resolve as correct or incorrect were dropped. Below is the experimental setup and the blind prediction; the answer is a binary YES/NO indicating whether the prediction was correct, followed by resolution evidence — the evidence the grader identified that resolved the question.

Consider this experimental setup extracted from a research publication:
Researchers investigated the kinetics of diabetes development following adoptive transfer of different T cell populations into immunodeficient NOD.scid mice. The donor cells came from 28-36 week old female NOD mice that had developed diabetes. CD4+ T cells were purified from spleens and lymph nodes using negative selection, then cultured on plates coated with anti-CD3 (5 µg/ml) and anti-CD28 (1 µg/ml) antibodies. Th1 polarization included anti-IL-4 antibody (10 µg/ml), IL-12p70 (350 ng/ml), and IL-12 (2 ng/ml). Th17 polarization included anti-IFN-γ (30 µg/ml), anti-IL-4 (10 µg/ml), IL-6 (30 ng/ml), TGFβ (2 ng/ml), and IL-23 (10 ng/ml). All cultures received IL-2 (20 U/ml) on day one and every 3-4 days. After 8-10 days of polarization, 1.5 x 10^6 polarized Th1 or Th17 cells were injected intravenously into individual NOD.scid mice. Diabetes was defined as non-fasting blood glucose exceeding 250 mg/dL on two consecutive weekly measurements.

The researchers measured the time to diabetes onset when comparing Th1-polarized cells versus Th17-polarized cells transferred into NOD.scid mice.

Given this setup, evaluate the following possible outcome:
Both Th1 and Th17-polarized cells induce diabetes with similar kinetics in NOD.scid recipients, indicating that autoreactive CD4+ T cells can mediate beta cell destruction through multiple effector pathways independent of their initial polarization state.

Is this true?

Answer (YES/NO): YES